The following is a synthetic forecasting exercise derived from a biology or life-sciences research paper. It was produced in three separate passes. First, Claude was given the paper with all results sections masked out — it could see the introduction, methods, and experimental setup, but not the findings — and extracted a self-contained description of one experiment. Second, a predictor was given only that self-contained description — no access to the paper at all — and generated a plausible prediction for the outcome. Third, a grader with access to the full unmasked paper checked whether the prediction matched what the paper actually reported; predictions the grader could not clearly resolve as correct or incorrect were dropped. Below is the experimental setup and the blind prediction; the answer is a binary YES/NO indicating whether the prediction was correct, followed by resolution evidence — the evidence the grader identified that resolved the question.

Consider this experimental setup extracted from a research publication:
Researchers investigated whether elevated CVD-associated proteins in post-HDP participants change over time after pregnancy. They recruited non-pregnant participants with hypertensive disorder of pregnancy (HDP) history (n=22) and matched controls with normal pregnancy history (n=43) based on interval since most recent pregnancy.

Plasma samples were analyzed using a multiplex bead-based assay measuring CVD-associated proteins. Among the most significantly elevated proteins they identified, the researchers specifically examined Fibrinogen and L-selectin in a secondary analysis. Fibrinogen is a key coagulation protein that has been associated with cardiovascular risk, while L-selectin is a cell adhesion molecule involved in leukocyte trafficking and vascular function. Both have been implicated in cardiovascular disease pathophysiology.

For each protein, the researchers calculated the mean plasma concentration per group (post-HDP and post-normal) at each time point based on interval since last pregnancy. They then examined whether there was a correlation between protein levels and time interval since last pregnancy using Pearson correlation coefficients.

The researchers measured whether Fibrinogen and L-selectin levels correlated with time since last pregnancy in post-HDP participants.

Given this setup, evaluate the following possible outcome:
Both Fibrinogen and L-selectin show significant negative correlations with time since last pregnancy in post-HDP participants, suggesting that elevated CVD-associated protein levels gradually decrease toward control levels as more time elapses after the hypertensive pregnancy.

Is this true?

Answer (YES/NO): NO